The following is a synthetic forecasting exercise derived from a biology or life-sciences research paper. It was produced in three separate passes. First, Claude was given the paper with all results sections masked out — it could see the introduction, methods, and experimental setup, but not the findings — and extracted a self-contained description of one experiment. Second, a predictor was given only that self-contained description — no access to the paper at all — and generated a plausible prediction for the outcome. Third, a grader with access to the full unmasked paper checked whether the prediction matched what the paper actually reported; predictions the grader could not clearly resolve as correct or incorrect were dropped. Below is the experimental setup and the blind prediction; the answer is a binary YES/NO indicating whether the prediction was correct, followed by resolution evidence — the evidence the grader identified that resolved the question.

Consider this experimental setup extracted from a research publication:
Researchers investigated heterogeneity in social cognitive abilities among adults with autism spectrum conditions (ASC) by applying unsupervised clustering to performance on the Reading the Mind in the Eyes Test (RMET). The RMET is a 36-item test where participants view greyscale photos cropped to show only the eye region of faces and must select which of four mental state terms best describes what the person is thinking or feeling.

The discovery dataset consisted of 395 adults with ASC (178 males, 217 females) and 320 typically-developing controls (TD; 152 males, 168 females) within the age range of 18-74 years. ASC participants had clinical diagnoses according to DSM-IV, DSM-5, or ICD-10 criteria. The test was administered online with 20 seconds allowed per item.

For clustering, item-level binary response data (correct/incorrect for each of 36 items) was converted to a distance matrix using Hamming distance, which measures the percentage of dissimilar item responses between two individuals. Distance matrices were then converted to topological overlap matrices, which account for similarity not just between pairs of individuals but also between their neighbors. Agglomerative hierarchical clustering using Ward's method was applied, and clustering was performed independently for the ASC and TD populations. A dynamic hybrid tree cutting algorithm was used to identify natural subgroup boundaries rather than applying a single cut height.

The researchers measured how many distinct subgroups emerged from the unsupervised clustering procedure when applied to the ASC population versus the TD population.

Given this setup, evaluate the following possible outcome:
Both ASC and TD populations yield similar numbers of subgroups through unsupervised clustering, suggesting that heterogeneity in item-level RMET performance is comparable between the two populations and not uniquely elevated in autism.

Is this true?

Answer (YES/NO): YES